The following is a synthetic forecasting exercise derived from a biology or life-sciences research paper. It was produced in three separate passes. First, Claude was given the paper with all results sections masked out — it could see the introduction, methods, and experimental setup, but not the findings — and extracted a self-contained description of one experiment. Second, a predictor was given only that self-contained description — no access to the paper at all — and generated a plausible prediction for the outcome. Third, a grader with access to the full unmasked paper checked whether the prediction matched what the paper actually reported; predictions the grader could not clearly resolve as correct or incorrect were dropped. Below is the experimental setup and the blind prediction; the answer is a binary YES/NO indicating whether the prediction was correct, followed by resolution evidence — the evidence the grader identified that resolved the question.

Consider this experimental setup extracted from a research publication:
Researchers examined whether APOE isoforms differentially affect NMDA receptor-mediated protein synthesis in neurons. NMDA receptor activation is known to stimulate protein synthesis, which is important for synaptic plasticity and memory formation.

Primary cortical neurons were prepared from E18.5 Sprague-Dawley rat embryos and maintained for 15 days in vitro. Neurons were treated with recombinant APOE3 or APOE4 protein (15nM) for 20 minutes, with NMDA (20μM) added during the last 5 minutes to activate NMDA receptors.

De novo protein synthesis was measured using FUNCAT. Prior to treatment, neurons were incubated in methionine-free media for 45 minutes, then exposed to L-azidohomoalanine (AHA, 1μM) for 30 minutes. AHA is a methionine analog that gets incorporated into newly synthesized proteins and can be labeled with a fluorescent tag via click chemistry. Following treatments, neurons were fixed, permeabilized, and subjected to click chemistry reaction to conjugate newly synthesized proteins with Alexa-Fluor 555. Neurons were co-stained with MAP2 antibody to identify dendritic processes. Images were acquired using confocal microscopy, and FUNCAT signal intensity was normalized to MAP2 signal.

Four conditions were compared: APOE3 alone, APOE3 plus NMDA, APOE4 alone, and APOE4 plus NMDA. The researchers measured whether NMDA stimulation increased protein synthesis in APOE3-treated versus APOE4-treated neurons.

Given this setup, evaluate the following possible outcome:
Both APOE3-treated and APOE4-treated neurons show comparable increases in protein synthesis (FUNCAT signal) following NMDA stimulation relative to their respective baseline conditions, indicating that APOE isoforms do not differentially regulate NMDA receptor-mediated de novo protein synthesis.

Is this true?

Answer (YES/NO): NO